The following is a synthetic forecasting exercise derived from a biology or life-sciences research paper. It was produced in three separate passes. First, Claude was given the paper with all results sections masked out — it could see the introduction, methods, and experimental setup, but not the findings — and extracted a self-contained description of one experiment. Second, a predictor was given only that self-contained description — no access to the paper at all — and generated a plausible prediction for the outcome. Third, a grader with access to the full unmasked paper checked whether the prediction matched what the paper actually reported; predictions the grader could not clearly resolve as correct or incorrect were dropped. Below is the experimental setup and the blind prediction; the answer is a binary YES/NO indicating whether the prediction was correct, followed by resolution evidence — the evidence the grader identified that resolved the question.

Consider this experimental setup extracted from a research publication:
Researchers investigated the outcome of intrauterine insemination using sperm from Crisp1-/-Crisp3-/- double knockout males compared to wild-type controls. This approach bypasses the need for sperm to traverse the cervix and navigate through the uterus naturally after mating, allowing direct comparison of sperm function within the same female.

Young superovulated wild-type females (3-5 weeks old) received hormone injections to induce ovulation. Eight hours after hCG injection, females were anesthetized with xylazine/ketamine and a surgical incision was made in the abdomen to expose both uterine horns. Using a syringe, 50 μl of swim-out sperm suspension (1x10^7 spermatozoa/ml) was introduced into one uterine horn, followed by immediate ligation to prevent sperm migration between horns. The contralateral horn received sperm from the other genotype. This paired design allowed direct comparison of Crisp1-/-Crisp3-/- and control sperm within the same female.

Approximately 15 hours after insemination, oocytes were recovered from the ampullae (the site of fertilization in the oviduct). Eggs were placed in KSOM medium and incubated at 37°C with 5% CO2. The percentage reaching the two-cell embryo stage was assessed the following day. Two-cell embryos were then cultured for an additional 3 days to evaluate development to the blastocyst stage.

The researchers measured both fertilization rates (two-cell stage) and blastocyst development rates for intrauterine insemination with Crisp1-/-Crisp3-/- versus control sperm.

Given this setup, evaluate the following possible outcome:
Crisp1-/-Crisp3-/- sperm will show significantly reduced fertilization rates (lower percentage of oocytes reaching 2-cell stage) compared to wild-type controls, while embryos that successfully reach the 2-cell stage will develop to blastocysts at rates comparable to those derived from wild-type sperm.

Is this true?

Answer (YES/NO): NO